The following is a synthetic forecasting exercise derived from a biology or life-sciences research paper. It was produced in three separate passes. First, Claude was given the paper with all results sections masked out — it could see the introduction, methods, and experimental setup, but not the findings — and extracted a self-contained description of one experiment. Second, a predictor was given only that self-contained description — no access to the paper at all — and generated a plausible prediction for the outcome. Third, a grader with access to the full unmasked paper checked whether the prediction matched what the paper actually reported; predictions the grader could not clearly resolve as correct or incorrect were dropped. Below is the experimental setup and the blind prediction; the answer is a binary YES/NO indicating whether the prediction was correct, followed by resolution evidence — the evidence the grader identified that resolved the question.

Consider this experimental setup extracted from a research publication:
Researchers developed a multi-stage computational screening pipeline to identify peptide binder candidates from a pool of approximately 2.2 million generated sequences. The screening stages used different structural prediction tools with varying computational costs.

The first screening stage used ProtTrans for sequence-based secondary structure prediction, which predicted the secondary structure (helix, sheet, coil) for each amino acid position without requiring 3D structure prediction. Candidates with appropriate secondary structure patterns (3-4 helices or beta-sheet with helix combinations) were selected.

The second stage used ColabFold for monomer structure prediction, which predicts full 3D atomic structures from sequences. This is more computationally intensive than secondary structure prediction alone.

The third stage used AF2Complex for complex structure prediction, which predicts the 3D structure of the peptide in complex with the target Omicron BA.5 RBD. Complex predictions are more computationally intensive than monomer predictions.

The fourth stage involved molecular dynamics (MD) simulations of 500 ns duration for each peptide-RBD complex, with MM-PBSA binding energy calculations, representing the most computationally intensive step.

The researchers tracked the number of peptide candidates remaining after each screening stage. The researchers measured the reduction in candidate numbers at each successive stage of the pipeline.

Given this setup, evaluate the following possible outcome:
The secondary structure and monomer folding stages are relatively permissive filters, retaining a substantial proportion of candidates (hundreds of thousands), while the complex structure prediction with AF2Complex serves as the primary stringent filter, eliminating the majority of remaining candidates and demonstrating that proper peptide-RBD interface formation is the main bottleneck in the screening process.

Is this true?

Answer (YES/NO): NO